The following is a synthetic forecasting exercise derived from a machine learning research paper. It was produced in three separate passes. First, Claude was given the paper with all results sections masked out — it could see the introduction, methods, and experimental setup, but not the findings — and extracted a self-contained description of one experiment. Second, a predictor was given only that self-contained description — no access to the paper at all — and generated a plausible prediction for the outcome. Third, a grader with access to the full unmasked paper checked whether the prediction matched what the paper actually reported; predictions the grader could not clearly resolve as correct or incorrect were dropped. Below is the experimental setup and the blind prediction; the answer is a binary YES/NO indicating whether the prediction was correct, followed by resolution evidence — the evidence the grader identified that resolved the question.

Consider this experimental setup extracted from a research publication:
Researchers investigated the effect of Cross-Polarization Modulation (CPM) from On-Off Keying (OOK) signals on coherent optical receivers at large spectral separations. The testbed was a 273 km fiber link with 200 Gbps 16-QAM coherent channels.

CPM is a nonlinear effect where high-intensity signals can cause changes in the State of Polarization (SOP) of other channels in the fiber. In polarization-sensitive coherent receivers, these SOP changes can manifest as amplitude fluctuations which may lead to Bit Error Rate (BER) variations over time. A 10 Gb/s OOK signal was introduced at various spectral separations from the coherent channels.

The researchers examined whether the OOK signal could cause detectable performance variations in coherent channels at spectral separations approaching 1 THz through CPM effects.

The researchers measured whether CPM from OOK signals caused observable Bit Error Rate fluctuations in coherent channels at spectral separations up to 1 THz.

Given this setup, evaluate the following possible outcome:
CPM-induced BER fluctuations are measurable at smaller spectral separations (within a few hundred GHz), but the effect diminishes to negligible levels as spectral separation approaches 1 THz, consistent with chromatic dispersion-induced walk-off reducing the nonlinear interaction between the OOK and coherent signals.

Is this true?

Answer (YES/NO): NO